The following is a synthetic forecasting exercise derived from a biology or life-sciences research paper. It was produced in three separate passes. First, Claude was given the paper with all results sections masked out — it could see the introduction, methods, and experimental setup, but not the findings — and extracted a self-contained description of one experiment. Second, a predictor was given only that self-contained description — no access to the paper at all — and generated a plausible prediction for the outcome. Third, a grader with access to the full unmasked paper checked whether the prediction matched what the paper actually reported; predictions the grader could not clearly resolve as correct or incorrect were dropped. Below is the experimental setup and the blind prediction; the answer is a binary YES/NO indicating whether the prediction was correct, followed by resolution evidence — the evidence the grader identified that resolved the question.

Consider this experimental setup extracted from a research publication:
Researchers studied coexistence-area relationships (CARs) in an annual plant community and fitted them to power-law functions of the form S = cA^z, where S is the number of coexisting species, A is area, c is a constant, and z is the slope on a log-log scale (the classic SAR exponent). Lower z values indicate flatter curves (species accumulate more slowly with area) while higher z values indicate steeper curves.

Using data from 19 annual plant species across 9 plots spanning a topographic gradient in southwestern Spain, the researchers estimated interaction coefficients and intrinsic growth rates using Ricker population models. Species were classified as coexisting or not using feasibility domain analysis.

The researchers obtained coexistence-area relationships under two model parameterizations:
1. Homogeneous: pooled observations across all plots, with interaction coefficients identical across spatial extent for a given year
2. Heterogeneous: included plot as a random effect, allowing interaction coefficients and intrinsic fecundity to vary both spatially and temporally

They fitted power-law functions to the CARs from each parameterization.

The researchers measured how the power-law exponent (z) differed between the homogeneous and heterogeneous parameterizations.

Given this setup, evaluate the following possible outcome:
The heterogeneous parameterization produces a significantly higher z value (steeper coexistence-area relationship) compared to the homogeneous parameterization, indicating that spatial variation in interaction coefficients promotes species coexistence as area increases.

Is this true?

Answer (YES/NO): NO